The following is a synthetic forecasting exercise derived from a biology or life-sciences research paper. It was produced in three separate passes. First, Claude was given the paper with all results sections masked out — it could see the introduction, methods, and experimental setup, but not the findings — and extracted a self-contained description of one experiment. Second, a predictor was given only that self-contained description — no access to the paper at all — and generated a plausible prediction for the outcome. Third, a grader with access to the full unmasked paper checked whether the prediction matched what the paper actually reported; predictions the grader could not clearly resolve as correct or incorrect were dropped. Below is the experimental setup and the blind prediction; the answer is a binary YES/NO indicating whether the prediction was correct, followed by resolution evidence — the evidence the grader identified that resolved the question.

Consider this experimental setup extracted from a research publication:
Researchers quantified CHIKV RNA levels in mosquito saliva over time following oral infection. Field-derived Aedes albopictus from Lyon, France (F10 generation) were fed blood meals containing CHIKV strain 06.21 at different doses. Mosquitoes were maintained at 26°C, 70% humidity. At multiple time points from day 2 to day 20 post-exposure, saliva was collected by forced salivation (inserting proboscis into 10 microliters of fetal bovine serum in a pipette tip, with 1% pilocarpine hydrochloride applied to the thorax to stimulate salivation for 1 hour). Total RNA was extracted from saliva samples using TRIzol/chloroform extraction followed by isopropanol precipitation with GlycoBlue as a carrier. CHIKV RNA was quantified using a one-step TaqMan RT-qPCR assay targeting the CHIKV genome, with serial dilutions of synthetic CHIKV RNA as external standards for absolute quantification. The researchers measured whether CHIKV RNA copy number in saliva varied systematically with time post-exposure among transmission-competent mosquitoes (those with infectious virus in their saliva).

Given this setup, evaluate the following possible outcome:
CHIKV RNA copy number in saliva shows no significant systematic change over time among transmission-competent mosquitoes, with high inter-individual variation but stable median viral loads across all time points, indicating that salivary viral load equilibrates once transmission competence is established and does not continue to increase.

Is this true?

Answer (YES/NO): NO